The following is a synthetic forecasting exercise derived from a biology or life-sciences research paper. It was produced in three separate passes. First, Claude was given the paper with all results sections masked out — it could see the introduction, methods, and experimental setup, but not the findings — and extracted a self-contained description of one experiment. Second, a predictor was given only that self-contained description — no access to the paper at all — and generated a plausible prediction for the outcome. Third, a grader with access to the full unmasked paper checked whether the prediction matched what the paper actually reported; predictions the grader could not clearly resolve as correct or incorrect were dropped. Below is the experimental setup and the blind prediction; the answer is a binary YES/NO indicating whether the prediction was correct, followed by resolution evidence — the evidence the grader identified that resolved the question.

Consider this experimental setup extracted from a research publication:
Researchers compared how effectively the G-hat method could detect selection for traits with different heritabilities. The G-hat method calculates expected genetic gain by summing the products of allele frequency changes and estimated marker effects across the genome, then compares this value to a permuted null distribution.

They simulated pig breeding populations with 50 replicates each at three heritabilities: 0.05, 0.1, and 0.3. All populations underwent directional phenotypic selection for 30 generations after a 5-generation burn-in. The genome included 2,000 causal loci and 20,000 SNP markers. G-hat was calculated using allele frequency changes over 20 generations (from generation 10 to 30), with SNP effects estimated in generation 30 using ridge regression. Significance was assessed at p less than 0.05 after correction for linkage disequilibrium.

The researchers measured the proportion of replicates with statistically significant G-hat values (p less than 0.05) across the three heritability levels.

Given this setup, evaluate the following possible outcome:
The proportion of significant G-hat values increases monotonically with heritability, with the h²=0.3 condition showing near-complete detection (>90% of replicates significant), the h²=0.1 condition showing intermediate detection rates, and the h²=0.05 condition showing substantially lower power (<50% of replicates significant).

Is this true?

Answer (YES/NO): YES